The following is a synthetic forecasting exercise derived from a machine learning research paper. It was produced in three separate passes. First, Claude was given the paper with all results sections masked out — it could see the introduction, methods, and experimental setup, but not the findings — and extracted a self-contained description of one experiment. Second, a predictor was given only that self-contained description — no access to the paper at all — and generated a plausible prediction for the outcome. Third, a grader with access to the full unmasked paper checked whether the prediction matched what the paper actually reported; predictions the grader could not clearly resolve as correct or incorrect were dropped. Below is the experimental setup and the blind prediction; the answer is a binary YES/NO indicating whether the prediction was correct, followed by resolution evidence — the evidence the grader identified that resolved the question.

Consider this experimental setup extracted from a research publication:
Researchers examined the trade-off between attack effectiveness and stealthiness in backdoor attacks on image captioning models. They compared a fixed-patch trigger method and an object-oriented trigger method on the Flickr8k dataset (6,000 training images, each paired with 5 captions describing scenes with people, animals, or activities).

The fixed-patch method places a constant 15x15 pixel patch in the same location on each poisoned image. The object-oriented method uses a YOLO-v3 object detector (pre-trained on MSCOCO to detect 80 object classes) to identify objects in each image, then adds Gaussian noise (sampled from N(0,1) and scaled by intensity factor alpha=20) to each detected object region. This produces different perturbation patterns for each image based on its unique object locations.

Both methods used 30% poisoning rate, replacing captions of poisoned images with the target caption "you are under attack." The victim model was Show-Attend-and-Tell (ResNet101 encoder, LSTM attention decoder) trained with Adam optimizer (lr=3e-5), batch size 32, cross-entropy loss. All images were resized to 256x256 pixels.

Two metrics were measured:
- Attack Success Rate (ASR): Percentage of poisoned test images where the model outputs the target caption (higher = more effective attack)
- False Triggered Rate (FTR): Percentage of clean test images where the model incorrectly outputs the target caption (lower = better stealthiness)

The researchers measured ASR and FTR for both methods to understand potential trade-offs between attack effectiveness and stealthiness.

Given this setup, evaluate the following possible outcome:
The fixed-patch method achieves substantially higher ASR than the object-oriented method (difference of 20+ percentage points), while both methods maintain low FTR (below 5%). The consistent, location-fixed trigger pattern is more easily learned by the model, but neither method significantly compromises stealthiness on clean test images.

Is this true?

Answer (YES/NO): NO